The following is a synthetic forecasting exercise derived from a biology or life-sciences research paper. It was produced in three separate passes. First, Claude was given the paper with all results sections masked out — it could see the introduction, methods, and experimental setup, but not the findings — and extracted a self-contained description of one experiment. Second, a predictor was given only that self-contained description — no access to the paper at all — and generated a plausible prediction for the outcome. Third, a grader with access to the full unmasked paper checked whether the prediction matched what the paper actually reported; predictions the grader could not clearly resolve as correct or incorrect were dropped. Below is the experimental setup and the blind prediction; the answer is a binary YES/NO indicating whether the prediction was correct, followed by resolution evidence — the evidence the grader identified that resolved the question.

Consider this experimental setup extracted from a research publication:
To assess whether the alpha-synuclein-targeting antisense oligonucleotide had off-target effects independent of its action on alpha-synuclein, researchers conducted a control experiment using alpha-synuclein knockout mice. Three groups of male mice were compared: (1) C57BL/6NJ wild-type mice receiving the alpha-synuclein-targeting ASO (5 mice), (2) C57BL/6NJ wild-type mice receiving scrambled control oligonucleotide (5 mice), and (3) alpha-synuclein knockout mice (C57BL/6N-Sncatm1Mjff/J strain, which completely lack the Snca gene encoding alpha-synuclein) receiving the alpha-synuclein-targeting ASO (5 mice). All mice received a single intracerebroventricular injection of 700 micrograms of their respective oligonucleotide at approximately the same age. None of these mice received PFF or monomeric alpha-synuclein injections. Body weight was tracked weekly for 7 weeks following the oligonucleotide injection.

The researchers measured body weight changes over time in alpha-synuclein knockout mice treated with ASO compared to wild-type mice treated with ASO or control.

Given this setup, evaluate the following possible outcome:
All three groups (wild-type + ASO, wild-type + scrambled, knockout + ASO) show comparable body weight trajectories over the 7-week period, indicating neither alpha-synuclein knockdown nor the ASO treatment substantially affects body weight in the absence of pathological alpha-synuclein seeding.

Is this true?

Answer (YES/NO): NO